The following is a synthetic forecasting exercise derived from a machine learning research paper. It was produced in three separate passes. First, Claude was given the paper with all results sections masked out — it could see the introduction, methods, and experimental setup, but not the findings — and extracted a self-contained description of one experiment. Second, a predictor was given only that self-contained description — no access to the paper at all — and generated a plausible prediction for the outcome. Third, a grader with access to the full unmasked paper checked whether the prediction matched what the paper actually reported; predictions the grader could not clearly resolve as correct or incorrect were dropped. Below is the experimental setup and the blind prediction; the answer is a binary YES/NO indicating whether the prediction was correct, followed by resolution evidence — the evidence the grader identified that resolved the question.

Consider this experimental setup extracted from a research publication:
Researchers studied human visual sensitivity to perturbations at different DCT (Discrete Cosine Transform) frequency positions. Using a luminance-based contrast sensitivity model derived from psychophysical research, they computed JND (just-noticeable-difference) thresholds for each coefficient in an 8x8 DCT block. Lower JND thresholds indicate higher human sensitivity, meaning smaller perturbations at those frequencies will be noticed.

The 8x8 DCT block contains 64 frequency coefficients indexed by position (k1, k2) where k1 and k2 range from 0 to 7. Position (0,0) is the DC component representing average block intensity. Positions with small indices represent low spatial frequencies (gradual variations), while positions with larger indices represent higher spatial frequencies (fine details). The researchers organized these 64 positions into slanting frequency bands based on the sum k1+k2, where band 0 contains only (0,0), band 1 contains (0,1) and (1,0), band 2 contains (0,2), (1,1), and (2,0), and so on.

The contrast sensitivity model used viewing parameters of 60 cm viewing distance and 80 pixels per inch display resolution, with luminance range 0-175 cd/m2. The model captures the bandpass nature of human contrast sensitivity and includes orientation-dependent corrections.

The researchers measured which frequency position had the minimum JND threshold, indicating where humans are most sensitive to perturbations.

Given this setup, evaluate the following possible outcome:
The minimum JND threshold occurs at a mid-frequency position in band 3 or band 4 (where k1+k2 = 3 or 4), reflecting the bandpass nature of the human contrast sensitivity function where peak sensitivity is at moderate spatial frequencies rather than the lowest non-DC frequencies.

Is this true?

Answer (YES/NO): YES